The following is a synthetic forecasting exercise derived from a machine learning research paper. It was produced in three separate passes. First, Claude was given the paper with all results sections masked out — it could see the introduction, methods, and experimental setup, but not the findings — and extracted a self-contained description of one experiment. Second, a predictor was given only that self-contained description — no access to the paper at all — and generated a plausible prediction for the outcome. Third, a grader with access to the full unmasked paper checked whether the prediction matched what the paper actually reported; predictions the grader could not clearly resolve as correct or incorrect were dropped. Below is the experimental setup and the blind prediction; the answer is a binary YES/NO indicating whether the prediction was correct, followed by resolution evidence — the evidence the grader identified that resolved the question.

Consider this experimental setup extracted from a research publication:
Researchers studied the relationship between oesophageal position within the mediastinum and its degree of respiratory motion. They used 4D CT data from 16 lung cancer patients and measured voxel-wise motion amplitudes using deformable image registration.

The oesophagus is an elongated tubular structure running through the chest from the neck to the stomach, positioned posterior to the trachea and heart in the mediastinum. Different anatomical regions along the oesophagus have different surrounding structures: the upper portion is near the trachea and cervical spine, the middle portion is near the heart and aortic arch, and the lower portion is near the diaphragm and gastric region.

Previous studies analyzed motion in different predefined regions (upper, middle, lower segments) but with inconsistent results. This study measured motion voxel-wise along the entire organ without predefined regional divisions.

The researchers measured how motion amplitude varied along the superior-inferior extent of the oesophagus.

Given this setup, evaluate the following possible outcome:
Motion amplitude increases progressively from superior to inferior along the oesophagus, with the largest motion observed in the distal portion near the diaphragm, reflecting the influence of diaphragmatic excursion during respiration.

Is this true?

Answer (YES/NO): NO